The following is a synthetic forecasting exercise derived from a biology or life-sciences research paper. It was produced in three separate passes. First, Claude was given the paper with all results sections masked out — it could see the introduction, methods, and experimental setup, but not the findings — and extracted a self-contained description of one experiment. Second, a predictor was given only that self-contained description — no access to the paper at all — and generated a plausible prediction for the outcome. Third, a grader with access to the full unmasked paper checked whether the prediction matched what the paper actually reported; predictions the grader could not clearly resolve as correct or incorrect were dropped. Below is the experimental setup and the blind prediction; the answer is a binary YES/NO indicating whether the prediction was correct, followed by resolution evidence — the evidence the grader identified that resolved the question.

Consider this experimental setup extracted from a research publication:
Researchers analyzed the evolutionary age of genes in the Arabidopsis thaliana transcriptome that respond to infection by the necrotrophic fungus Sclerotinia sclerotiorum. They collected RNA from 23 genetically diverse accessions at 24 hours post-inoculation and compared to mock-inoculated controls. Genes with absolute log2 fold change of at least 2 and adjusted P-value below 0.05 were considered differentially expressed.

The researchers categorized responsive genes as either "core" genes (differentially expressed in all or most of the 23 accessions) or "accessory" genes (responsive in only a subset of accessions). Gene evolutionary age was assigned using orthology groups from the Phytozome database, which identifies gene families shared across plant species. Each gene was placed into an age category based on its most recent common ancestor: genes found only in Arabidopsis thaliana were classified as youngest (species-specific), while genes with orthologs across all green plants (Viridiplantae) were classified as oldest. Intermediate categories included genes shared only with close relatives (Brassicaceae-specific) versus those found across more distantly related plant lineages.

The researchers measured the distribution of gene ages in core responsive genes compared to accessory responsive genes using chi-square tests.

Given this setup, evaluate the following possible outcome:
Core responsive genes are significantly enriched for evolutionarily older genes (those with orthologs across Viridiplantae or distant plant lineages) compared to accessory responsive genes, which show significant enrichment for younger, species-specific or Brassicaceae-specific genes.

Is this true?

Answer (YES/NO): NO